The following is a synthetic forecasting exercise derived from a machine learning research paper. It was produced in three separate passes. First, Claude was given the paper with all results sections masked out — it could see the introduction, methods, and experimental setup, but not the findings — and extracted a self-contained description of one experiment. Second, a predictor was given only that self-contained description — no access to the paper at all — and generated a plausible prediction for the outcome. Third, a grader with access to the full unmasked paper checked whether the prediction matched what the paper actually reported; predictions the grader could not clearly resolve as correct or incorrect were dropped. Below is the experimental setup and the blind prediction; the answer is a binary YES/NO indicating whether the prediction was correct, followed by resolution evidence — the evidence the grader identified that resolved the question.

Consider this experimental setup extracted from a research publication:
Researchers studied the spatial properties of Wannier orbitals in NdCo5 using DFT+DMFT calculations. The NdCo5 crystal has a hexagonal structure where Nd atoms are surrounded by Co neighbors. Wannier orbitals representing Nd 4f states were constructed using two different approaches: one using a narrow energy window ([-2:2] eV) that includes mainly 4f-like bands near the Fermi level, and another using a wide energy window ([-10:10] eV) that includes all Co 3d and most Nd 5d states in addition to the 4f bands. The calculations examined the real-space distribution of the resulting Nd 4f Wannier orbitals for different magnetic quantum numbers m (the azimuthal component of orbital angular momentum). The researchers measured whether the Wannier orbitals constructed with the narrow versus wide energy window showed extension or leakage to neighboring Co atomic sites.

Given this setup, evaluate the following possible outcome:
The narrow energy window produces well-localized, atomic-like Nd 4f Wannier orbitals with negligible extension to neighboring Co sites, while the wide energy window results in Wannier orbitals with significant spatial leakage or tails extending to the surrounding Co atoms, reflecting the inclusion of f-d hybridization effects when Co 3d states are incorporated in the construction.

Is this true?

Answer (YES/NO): NO